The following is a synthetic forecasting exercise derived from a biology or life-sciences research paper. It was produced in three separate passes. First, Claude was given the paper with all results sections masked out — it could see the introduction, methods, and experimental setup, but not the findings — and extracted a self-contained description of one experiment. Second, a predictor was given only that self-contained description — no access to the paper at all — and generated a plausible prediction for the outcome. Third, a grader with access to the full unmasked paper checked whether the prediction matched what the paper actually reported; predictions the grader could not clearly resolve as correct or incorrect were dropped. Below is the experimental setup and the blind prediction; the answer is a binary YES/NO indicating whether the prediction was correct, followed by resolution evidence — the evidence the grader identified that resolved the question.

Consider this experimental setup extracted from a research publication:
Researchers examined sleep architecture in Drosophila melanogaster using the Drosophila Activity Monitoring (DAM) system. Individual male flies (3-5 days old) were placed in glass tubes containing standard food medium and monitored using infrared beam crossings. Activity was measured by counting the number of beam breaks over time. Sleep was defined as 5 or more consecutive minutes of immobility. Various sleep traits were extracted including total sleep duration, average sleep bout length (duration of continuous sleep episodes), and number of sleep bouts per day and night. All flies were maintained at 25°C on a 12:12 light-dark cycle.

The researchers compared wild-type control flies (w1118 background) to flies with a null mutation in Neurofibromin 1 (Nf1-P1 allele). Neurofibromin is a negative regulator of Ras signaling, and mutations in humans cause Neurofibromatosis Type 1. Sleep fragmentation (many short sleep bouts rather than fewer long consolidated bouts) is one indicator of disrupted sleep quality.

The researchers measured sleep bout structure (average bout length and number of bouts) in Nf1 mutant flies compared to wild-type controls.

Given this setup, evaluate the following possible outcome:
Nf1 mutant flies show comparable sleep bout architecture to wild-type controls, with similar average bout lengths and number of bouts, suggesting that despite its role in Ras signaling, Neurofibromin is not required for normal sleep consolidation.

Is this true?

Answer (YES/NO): NO